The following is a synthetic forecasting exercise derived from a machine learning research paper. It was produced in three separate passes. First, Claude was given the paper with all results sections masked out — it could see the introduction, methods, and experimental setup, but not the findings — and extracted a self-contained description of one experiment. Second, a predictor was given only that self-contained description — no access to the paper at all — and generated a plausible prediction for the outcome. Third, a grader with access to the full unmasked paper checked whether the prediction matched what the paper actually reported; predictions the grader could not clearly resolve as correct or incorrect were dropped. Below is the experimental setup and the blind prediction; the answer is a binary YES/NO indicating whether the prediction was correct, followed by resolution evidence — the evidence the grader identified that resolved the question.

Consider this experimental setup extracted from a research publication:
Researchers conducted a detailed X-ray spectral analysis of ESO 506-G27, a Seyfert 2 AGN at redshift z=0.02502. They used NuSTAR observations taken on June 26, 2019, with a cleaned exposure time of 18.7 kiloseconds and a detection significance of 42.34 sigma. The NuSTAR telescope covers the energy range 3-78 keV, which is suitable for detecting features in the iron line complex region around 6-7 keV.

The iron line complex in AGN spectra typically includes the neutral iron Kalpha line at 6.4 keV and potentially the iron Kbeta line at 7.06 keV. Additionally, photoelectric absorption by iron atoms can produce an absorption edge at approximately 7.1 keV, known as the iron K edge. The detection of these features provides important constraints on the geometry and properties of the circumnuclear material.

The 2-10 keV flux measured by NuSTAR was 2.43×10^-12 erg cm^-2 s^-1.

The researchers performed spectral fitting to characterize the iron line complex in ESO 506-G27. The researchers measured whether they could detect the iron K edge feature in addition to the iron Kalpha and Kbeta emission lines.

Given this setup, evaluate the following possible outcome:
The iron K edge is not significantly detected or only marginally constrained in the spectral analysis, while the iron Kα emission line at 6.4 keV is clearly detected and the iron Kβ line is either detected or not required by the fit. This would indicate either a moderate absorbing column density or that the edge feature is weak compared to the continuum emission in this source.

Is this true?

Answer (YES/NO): NO